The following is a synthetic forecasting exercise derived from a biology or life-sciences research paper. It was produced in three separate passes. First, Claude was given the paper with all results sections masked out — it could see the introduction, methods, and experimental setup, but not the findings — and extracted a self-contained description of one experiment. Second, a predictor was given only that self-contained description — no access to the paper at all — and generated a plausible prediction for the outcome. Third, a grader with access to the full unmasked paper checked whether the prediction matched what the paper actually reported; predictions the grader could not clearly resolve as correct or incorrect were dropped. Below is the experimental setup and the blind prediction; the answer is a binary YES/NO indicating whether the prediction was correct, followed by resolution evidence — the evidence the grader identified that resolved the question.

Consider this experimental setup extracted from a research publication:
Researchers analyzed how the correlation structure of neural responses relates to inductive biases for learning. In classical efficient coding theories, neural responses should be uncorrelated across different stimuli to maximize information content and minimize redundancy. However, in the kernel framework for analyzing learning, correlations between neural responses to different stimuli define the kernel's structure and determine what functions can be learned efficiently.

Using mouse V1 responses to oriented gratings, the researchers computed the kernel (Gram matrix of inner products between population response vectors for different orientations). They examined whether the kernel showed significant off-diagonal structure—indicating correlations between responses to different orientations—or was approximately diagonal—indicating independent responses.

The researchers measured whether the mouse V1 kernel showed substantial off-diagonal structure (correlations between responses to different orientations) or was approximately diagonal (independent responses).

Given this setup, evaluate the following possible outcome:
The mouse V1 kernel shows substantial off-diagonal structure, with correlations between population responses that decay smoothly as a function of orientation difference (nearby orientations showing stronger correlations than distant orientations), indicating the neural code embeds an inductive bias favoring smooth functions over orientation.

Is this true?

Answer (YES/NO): YES